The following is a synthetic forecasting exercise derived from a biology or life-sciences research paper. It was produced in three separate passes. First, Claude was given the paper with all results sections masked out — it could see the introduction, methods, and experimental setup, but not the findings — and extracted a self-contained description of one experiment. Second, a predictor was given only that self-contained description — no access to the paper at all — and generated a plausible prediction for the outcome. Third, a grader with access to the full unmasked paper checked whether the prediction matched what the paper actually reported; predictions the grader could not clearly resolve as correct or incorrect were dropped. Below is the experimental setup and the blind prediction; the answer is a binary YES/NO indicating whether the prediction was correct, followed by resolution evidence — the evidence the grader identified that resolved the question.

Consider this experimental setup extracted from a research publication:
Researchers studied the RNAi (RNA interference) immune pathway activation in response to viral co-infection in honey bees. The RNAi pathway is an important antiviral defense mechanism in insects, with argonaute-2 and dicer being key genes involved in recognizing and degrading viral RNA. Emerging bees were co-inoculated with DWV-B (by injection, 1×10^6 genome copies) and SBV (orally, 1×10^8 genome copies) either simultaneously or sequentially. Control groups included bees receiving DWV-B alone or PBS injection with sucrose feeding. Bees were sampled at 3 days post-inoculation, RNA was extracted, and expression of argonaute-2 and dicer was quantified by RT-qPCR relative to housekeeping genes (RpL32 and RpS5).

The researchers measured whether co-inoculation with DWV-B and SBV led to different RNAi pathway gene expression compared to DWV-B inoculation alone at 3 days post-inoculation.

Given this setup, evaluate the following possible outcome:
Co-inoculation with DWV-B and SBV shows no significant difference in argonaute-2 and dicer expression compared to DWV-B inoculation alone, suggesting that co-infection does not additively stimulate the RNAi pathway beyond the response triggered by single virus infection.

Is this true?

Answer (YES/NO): NO